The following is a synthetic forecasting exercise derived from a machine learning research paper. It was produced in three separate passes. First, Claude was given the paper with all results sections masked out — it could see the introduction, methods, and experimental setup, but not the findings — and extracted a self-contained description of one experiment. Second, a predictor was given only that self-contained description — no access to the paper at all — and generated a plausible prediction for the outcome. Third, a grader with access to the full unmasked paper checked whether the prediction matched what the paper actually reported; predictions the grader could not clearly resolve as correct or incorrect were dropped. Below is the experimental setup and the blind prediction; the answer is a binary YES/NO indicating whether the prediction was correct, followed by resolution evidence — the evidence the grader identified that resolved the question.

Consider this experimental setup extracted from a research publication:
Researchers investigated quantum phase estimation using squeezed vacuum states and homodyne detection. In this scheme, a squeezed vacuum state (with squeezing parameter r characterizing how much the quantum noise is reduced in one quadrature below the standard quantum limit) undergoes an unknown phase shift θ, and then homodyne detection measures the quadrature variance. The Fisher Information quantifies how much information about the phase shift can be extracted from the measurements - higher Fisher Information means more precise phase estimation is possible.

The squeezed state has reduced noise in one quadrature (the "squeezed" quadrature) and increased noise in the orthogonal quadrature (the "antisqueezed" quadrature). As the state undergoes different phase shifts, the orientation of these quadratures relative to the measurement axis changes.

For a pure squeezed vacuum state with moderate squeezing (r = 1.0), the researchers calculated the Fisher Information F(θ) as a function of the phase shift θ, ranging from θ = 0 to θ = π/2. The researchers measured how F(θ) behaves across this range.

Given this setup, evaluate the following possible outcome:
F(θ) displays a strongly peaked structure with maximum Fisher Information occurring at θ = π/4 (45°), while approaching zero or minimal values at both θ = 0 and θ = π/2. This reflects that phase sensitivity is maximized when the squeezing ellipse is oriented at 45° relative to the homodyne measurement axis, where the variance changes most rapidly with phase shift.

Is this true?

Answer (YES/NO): NO